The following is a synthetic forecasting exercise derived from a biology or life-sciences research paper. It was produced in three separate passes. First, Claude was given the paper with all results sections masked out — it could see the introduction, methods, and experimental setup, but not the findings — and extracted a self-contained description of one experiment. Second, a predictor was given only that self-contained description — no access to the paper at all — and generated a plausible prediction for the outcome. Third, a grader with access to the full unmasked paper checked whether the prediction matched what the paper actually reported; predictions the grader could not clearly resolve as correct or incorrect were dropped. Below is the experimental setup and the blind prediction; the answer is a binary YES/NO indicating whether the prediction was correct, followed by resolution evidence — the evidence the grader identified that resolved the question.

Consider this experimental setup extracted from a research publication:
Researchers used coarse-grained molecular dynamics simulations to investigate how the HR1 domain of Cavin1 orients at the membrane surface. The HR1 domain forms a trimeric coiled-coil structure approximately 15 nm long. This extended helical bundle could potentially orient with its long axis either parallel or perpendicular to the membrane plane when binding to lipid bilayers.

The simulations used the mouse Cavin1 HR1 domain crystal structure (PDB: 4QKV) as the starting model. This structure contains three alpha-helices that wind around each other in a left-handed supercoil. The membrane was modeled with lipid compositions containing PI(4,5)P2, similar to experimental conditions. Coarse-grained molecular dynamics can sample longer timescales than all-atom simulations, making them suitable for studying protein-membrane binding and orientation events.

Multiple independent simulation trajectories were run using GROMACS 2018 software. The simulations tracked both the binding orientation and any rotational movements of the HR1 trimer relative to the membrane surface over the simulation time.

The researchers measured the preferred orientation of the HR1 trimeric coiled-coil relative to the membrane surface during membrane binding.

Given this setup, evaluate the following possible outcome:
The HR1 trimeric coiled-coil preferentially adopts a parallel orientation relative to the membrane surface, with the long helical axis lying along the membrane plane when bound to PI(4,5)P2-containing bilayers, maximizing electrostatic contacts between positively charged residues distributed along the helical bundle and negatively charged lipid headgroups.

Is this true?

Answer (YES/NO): YES